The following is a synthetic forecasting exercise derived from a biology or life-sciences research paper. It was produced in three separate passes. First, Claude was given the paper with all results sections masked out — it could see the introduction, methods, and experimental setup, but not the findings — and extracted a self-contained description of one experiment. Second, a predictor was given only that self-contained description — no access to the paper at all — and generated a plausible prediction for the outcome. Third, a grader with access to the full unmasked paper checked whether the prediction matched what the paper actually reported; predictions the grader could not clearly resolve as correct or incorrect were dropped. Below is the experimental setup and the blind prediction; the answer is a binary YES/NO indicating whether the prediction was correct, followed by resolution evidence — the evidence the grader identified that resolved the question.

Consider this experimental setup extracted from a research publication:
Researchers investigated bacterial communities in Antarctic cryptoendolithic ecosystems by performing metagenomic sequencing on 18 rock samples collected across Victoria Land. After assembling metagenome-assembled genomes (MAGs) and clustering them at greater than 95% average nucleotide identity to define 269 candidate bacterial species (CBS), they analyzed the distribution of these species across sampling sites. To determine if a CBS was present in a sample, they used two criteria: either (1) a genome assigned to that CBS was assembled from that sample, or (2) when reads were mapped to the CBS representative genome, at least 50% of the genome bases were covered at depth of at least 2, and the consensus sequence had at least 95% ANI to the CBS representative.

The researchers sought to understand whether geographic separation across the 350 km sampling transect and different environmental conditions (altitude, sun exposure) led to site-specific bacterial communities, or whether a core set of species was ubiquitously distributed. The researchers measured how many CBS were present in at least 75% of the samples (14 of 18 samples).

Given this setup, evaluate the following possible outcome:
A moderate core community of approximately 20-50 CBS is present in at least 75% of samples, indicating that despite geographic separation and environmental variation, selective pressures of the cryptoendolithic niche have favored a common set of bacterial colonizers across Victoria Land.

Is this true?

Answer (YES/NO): NO